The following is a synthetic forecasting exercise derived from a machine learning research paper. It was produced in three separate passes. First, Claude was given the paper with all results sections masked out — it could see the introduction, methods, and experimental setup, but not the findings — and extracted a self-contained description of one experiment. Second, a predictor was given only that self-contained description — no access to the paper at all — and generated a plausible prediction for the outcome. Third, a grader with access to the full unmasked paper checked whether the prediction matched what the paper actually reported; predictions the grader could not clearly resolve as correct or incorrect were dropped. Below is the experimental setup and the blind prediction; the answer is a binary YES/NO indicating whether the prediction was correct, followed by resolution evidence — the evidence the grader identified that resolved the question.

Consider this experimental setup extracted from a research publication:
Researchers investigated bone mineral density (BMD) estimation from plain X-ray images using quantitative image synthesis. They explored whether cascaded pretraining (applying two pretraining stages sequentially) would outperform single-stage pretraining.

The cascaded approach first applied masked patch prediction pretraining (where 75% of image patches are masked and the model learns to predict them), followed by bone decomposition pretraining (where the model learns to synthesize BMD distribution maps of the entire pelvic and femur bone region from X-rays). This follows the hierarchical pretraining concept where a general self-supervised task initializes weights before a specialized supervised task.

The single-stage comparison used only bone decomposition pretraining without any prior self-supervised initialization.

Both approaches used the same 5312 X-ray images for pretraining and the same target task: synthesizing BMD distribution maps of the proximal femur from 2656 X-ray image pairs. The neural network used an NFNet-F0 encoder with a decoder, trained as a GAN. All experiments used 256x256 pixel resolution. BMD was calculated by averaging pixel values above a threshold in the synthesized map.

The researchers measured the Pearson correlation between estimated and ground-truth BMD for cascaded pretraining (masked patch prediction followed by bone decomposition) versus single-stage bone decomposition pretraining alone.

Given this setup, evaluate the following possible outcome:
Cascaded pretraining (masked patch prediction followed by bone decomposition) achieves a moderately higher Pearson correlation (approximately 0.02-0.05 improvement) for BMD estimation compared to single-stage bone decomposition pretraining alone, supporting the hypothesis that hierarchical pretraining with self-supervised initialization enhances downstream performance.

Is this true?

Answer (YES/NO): NO